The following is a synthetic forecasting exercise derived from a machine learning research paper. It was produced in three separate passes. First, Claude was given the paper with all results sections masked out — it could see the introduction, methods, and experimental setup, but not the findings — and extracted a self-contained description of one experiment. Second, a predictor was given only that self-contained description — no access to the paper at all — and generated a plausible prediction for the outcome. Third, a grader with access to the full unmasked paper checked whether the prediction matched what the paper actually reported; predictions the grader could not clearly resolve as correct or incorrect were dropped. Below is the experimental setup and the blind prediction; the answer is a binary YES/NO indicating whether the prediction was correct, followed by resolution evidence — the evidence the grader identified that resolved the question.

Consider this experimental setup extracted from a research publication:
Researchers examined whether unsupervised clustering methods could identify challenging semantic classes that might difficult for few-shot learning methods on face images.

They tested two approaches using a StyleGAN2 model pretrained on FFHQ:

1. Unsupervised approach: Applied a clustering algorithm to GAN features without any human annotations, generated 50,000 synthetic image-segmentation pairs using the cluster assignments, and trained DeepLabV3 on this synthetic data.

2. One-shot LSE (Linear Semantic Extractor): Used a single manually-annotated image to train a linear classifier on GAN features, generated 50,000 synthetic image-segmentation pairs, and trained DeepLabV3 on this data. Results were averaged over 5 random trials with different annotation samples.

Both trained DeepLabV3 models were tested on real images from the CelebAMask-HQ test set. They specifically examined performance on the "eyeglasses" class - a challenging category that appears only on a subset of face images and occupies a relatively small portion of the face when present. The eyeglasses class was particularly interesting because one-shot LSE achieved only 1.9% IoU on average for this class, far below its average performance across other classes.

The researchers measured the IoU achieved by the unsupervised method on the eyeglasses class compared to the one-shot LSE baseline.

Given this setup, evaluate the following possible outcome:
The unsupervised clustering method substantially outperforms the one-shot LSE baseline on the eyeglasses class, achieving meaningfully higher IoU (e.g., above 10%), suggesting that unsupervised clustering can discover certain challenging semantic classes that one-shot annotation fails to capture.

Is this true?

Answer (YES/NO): YES